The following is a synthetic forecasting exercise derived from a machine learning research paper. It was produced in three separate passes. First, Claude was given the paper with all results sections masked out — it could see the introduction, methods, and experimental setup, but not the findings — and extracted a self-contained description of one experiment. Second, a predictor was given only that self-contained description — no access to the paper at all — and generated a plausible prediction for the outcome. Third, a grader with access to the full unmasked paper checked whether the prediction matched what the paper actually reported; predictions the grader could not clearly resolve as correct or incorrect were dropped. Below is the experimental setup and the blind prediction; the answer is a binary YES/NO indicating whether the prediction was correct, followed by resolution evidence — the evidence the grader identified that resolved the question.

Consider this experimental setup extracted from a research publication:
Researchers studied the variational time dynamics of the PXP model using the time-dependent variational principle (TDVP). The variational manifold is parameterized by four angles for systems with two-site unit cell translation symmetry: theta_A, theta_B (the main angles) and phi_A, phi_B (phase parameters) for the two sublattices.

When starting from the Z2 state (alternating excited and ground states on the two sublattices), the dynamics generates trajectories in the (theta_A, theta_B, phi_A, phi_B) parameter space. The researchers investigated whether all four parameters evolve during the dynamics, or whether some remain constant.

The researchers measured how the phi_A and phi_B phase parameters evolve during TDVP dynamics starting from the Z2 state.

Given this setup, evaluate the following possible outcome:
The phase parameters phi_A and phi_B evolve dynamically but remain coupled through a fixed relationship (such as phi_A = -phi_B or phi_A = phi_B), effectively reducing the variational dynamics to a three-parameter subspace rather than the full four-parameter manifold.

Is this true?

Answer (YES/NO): NO